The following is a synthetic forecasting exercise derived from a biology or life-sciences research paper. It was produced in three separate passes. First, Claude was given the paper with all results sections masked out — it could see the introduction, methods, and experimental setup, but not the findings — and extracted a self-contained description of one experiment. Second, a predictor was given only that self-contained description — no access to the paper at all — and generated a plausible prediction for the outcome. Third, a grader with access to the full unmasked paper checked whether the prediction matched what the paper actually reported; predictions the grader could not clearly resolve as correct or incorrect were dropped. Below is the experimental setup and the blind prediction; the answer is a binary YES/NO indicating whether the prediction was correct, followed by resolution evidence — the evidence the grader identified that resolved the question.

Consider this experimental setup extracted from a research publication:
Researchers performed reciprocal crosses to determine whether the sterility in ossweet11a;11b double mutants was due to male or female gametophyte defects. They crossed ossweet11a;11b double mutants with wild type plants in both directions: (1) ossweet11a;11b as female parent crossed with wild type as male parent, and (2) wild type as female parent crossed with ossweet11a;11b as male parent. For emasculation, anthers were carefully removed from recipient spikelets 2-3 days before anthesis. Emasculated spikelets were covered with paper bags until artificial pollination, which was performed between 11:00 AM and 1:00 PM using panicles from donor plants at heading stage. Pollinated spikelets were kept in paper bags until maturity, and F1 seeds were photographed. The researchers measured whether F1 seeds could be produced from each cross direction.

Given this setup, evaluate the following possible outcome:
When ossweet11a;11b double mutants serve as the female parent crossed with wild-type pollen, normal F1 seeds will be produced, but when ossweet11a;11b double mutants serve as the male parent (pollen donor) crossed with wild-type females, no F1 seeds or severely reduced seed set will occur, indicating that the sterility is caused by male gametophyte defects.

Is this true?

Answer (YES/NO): NO